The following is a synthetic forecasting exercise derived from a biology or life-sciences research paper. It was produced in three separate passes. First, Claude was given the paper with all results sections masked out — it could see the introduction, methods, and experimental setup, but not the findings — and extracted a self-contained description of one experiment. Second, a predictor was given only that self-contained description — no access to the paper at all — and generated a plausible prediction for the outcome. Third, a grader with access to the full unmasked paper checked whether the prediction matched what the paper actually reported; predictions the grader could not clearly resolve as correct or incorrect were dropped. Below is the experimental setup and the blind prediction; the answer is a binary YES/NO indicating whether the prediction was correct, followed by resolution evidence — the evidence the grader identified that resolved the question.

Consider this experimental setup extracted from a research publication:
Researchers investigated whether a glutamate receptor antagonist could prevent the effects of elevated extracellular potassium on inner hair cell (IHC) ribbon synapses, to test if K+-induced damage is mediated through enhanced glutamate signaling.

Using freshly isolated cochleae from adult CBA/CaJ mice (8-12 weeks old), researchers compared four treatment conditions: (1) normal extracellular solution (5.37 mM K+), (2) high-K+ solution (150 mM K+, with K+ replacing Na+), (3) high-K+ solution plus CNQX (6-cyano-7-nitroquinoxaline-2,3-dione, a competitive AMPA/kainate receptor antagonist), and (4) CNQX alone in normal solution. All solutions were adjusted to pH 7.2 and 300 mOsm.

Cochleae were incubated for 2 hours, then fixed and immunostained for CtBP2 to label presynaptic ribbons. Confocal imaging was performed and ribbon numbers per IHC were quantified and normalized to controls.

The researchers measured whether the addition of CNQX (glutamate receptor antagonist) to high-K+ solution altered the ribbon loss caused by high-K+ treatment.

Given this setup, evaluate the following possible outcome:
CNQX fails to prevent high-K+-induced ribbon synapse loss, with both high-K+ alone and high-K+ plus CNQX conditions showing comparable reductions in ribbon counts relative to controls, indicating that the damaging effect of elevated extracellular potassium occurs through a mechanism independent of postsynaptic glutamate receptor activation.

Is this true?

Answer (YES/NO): NO